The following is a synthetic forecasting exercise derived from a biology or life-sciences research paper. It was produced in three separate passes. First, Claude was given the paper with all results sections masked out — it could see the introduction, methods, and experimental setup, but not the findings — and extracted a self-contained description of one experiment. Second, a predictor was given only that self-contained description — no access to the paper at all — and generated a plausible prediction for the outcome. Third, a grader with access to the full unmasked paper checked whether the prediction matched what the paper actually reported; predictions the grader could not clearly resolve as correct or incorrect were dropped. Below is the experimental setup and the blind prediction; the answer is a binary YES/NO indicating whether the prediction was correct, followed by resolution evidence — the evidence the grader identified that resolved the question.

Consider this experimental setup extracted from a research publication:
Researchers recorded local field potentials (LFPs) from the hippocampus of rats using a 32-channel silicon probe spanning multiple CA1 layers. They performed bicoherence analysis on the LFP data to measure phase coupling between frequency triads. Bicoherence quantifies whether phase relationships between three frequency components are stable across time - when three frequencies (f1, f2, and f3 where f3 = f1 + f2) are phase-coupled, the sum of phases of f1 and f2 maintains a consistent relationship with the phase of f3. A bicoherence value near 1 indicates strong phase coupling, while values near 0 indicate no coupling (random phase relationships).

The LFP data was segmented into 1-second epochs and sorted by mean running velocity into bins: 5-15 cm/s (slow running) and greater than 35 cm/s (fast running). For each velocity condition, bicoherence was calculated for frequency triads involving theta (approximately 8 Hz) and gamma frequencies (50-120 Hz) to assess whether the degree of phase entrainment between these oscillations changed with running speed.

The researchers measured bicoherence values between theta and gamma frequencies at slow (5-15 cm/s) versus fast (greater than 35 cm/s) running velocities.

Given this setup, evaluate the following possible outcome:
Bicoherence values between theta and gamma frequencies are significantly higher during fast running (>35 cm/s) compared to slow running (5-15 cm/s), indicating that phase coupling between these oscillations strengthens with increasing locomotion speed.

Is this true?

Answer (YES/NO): YES